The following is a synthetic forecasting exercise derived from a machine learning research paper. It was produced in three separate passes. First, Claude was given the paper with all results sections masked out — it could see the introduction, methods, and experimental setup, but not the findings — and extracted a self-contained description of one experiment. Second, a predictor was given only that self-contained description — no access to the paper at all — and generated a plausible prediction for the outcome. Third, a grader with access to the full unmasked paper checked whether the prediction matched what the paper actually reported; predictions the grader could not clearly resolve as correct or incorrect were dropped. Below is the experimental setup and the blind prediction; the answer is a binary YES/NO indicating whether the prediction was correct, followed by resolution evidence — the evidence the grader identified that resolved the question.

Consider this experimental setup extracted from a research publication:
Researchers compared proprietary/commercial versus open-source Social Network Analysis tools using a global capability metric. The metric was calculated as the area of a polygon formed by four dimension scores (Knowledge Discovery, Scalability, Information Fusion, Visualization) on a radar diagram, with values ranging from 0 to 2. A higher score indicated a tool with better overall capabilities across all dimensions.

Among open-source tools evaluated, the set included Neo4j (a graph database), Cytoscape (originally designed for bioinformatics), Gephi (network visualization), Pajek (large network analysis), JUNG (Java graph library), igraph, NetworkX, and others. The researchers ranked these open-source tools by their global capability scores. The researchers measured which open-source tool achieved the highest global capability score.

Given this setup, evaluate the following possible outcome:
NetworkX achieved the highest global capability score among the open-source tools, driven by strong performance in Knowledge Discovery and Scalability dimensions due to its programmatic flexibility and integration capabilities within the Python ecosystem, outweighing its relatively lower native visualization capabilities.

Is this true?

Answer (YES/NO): NO